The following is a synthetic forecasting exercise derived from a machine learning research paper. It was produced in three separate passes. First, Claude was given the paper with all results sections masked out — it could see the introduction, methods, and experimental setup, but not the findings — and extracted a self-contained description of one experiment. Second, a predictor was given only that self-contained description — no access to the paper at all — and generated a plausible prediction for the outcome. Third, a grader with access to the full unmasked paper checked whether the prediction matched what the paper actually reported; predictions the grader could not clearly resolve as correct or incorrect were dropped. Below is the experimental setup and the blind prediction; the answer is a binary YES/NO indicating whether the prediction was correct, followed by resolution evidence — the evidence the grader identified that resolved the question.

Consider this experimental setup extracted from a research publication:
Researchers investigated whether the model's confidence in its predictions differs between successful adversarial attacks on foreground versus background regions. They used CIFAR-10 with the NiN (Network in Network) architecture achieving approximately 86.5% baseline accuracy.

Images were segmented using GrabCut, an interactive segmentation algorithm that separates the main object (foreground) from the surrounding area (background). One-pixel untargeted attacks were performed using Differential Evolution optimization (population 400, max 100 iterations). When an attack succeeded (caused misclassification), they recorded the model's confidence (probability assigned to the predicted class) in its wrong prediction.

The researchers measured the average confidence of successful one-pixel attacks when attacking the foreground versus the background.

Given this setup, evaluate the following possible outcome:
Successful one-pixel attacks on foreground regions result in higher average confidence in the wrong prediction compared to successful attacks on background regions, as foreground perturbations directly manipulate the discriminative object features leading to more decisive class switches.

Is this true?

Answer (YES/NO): NO